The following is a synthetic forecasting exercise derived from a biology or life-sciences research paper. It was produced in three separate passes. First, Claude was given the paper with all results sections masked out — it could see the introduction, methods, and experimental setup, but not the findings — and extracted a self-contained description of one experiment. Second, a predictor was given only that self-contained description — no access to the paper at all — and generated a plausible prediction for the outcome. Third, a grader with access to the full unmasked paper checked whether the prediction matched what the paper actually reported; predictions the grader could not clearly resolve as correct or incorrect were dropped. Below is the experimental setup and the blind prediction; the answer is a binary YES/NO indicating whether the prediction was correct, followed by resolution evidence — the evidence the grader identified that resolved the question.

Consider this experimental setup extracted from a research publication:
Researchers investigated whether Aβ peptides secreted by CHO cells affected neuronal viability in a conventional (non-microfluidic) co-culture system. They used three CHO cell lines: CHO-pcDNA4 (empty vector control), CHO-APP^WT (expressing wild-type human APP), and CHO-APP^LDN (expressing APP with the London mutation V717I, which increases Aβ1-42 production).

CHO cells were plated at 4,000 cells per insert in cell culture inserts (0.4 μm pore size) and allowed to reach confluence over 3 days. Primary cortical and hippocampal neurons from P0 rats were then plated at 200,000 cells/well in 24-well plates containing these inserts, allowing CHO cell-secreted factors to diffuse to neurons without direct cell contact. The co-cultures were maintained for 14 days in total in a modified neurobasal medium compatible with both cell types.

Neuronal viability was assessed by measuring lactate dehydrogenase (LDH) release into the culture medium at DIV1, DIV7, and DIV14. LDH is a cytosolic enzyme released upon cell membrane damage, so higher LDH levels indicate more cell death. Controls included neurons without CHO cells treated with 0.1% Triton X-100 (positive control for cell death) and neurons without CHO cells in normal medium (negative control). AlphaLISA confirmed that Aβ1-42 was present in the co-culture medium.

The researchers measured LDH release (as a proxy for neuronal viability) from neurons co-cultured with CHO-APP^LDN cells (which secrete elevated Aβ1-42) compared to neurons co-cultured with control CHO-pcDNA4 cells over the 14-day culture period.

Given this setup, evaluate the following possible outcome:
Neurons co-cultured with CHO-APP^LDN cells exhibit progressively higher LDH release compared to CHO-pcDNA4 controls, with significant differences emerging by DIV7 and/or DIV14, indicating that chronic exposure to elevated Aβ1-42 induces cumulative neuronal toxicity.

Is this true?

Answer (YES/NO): NO